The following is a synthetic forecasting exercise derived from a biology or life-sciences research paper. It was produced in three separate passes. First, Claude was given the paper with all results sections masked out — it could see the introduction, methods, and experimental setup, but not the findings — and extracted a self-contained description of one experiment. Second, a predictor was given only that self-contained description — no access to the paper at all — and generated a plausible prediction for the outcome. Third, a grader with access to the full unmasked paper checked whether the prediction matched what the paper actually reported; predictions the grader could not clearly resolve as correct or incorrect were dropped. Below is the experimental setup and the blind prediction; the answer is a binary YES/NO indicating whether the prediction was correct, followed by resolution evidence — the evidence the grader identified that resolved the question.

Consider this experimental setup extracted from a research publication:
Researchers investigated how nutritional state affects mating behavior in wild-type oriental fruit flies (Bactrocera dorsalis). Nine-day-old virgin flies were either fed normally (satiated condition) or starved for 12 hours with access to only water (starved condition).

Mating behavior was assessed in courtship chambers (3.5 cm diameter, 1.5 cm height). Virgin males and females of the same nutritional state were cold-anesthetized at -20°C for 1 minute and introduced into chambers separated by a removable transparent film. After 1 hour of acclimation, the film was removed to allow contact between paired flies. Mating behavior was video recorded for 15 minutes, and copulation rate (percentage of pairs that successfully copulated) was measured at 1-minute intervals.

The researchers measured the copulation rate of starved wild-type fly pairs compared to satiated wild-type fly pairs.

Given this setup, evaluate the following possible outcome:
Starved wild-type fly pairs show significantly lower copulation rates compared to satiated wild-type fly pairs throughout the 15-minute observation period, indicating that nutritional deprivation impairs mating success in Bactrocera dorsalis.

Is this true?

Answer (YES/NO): YES